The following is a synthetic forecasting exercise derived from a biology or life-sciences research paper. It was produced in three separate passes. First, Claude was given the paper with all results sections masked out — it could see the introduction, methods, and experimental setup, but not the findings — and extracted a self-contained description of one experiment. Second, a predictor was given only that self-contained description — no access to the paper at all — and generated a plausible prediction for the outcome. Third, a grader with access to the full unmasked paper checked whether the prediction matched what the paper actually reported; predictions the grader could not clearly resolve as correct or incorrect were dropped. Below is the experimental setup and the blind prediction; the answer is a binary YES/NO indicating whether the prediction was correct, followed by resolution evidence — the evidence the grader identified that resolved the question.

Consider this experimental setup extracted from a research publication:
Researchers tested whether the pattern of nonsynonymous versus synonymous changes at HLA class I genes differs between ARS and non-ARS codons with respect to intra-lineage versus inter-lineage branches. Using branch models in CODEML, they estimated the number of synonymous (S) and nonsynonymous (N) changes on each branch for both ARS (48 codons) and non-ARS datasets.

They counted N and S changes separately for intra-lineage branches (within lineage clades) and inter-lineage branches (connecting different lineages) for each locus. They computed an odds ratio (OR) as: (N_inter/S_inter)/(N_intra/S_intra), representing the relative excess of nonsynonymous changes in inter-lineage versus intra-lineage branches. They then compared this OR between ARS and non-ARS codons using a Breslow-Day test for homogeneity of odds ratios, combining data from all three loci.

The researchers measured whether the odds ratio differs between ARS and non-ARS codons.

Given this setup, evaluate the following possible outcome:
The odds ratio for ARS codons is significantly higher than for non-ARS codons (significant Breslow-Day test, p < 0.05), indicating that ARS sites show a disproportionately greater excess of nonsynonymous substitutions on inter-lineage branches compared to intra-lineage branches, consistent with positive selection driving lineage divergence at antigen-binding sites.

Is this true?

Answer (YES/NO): NO